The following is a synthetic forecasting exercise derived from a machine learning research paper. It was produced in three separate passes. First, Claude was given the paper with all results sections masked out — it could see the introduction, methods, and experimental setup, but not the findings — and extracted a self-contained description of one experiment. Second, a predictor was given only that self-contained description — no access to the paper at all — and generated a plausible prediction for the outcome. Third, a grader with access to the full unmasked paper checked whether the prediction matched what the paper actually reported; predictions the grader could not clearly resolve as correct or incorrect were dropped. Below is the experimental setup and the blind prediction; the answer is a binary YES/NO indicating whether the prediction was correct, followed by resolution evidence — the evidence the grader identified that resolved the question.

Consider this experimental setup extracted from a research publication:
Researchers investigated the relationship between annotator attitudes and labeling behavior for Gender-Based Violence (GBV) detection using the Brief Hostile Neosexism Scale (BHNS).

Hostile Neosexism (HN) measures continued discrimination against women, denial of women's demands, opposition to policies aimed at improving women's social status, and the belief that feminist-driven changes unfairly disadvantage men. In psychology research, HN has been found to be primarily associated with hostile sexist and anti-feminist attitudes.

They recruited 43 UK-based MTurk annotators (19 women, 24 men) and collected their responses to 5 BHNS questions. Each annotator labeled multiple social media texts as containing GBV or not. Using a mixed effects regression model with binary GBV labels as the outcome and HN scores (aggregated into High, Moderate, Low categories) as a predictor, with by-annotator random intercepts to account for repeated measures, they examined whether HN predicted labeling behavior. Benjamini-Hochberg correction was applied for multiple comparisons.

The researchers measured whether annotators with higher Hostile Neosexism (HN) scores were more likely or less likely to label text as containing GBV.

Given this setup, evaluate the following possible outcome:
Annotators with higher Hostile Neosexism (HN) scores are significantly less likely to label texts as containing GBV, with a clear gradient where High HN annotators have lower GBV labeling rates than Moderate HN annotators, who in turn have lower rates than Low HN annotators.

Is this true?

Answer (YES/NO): NO